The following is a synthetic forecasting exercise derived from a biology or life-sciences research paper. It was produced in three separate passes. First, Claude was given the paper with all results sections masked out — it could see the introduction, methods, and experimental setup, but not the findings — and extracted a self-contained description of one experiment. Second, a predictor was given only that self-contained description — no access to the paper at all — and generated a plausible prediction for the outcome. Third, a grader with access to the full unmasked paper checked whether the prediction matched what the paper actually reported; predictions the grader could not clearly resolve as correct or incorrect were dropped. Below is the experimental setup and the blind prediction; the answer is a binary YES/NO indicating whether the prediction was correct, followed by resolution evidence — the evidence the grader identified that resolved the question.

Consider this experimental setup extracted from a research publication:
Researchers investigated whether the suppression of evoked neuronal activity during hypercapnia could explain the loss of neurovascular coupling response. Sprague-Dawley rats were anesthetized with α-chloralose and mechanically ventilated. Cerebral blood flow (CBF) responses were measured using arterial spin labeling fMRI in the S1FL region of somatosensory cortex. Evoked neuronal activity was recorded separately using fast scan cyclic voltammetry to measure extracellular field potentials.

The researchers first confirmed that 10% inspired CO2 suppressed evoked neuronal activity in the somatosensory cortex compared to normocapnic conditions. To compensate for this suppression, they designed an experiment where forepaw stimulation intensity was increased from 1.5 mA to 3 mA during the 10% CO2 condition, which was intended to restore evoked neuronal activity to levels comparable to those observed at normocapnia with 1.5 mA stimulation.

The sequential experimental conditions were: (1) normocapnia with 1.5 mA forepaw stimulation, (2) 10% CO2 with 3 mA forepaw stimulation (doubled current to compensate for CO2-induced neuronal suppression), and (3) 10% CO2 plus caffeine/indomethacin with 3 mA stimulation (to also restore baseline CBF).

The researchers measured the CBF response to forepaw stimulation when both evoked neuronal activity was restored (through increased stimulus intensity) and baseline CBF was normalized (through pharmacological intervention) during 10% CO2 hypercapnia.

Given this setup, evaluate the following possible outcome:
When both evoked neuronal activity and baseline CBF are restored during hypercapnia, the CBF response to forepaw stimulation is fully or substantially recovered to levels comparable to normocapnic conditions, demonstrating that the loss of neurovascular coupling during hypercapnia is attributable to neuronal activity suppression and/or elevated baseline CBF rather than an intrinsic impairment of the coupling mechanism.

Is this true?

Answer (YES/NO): NO